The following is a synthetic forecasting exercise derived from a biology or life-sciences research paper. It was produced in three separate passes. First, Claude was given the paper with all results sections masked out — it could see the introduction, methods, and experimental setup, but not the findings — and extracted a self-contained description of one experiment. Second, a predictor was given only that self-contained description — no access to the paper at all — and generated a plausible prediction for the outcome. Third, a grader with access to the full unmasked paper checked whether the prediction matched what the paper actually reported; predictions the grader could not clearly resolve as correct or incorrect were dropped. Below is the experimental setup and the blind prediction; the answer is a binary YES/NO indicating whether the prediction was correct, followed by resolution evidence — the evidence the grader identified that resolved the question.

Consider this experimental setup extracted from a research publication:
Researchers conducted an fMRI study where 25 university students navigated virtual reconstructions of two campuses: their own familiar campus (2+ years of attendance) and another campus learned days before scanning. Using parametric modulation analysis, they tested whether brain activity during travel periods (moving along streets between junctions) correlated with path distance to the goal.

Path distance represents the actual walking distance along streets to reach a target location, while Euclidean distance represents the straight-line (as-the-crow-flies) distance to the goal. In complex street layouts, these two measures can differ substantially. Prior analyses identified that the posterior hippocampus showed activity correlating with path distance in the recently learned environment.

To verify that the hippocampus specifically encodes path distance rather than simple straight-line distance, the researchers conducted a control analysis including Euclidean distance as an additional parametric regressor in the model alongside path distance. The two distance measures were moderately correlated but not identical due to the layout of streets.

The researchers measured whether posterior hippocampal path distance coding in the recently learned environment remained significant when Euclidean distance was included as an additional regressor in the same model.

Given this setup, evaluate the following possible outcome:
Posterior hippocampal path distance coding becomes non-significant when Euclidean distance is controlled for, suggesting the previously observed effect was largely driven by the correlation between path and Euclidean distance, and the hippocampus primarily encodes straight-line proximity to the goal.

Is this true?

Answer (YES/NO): NO